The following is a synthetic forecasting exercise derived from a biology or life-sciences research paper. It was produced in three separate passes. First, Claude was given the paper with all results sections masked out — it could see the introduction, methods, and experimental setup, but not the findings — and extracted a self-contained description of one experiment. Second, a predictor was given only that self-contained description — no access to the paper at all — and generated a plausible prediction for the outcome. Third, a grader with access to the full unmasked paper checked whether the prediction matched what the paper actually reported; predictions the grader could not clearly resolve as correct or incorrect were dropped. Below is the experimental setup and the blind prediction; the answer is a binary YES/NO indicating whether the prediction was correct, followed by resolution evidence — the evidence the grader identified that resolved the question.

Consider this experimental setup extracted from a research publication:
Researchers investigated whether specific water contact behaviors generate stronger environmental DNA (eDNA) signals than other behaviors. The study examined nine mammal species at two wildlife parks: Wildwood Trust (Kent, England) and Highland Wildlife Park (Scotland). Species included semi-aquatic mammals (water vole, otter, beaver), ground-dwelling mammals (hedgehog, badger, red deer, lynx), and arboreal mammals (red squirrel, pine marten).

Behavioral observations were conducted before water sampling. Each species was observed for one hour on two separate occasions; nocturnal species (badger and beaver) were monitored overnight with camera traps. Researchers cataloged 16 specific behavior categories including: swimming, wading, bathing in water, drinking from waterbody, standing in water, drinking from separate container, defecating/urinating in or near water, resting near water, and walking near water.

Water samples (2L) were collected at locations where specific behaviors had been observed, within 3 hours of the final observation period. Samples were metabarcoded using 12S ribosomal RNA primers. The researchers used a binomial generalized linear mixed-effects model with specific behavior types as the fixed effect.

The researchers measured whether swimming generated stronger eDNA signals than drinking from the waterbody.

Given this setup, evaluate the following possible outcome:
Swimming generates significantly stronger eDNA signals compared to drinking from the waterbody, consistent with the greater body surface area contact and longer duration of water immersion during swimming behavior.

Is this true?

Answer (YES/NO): NO